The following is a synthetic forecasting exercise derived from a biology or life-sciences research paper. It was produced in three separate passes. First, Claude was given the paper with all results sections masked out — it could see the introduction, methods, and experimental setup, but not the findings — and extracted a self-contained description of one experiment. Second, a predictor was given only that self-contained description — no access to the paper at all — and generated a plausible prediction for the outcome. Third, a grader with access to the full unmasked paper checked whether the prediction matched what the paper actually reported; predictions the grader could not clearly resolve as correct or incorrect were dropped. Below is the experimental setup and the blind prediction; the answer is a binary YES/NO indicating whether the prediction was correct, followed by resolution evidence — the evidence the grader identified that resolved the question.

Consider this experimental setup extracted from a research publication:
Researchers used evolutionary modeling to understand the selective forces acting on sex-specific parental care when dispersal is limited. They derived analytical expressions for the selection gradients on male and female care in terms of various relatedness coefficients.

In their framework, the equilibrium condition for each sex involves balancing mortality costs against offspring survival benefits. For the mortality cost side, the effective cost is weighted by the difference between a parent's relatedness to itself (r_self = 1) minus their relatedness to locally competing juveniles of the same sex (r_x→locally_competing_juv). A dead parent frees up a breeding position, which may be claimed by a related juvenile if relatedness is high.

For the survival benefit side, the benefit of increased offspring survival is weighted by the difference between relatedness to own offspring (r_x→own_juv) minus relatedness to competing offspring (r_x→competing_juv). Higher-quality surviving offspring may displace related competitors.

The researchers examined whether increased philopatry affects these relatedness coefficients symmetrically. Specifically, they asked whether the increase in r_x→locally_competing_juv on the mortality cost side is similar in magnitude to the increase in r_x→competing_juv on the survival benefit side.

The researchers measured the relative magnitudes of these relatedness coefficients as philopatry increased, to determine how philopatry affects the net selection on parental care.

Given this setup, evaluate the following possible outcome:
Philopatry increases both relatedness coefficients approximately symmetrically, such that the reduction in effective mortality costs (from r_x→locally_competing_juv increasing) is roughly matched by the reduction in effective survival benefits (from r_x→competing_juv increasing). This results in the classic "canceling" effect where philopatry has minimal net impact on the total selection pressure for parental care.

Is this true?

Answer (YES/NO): NO